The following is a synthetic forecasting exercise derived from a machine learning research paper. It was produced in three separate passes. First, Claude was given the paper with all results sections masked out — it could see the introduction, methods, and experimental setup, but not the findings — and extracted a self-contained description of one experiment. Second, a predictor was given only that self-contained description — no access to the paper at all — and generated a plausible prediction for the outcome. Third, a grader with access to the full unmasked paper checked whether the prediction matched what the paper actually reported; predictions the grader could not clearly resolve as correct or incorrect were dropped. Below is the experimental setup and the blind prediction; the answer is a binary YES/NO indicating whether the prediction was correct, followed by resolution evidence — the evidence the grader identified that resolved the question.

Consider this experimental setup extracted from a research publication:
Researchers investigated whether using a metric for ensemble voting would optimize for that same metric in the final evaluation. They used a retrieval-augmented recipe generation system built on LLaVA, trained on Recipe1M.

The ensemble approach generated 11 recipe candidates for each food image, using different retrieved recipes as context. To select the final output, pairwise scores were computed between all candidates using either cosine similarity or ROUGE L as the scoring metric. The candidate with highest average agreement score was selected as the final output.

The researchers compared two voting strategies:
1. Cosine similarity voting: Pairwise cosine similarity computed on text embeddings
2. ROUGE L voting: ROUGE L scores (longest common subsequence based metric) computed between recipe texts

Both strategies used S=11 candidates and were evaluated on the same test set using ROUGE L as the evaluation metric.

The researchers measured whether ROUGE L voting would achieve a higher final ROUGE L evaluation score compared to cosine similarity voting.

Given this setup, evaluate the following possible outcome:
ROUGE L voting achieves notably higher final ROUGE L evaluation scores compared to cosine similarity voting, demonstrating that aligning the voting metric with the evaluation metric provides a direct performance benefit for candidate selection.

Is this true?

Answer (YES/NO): NO